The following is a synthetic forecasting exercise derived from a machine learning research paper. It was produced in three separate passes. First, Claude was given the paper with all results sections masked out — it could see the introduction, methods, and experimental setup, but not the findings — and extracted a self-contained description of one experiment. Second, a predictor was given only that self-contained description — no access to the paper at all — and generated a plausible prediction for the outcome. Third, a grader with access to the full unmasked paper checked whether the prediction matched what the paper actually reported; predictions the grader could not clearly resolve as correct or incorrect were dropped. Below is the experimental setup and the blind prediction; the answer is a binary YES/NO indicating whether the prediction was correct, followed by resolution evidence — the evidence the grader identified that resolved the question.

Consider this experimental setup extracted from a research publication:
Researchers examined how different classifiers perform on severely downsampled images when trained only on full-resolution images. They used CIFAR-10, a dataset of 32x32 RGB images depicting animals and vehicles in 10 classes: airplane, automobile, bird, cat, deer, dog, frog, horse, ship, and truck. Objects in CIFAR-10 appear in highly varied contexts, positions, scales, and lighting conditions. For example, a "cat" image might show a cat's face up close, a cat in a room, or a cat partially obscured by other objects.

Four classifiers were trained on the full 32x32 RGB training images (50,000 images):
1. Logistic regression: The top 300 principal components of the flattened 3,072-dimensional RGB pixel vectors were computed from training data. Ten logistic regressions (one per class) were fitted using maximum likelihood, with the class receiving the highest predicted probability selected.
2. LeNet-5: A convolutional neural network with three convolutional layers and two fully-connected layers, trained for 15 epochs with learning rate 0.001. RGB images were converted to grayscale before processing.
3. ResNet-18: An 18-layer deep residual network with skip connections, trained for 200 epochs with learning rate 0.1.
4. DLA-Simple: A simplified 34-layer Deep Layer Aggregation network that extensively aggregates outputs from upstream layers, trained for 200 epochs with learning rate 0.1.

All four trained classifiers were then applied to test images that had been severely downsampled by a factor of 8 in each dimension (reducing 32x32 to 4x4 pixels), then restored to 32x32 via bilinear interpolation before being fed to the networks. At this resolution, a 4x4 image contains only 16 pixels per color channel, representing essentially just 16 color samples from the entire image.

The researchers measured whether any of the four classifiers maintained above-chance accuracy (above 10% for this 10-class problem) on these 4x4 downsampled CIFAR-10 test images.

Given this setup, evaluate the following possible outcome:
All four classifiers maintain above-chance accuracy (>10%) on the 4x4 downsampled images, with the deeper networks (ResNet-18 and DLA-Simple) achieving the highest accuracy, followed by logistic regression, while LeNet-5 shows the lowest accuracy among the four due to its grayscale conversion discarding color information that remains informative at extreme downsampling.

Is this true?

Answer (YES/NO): NO